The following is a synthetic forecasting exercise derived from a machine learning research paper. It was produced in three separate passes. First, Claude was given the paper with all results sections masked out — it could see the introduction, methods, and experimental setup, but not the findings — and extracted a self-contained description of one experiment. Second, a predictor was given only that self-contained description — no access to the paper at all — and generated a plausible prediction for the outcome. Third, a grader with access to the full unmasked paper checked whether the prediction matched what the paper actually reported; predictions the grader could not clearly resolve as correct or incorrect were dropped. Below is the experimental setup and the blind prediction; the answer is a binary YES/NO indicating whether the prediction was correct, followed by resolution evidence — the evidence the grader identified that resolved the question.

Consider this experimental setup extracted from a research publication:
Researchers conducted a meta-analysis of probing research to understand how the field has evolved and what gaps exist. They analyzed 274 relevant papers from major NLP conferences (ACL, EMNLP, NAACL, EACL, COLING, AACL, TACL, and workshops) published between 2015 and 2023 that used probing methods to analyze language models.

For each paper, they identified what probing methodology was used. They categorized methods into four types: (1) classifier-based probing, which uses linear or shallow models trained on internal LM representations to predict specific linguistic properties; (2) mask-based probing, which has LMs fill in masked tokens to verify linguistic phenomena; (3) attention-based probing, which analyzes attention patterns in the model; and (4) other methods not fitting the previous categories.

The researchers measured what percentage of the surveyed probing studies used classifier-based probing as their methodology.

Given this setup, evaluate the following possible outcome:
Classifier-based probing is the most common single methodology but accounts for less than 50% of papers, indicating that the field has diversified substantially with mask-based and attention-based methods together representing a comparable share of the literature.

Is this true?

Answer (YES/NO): NO